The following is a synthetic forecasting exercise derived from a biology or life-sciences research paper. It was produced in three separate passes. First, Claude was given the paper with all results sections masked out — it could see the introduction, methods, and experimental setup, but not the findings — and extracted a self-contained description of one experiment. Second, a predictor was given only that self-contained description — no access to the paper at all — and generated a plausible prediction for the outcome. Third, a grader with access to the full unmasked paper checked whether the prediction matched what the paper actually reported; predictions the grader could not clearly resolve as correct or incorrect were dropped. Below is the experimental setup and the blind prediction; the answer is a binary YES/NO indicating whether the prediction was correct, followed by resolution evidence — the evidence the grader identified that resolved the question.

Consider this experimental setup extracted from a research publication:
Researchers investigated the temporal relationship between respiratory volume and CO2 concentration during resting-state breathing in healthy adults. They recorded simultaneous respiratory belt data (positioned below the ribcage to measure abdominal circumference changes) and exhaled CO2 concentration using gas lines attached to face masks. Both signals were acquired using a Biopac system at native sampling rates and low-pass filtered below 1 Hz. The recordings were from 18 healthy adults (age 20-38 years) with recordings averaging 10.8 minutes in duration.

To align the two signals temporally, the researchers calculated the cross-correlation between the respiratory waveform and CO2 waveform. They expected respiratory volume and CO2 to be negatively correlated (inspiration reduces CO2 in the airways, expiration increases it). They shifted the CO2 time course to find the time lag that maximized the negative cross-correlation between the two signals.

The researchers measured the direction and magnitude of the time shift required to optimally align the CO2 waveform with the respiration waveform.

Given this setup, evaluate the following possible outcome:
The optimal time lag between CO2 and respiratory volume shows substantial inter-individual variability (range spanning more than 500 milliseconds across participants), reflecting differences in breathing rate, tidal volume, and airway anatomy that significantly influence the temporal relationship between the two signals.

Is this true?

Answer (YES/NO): YES